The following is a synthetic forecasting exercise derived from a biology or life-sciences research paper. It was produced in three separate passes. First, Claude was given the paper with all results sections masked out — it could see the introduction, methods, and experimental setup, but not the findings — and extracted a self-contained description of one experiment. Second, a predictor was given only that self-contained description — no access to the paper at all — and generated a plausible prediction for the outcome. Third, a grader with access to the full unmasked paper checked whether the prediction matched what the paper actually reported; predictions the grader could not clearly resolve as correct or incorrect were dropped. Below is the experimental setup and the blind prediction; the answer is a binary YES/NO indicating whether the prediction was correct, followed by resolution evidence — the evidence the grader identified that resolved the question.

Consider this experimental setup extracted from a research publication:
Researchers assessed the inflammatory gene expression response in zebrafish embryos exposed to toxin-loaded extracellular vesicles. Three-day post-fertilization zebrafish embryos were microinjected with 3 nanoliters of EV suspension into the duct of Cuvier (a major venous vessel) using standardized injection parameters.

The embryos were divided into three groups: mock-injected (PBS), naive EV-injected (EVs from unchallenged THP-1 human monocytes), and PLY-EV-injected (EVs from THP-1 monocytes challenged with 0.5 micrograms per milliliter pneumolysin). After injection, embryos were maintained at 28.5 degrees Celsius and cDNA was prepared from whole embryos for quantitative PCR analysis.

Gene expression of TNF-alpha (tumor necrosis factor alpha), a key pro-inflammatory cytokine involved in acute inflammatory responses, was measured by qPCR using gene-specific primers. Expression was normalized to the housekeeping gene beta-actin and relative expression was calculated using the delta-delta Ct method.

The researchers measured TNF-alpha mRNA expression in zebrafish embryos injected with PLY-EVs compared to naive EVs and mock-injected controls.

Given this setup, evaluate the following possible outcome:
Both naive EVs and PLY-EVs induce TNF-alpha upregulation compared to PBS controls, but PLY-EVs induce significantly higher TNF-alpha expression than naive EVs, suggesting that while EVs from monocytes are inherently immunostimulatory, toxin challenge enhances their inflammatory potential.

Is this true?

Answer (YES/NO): NO